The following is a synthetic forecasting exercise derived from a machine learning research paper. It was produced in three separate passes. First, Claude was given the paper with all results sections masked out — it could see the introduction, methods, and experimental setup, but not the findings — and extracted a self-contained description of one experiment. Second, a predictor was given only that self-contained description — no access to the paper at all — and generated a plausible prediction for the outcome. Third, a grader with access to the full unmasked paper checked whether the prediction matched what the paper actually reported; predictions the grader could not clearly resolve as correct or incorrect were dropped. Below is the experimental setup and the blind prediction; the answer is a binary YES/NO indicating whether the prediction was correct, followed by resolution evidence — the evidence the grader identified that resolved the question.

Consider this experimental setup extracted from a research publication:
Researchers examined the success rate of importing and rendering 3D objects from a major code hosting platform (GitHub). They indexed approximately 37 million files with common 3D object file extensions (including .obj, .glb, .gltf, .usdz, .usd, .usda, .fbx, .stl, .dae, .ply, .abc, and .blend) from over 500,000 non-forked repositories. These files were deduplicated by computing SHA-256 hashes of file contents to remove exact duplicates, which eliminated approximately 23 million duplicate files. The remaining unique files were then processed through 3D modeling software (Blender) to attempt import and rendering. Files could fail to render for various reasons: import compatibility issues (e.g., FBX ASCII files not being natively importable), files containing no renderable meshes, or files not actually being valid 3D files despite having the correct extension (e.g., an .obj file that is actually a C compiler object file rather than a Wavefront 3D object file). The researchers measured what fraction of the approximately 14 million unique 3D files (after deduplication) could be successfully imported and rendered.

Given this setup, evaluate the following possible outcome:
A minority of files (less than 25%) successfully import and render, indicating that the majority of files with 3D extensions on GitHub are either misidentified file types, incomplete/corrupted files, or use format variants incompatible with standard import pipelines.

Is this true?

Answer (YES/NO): NO